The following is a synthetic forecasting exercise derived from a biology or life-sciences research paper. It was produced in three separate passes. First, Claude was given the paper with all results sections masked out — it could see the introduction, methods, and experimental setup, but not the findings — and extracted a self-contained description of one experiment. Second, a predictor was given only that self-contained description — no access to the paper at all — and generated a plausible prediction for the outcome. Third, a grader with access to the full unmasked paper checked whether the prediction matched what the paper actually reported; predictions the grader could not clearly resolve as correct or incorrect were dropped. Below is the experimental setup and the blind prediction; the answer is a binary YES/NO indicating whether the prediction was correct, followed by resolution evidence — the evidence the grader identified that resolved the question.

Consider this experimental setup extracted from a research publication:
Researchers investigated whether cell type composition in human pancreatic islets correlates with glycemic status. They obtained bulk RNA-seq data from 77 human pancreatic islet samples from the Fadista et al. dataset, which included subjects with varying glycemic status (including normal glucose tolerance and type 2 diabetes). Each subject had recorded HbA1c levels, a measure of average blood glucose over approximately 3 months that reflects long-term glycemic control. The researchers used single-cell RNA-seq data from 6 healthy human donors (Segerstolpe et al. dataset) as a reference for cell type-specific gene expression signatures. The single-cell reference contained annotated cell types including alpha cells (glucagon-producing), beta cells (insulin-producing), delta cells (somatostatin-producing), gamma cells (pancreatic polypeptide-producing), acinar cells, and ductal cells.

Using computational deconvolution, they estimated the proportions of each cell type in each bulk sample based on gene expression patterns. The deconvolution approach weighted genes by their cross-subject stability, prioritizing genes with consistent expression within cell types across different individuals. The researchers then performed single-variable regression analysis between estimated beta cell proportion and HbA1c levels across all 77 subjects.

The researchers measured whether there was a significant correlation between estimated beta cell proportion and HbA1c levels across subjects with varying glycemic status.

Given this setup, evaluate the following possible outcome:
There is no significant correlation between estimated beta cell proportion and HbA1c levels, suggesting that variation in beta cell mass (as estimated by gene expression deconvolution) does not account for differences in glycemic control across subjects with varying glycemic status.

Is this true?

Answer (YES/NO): NO